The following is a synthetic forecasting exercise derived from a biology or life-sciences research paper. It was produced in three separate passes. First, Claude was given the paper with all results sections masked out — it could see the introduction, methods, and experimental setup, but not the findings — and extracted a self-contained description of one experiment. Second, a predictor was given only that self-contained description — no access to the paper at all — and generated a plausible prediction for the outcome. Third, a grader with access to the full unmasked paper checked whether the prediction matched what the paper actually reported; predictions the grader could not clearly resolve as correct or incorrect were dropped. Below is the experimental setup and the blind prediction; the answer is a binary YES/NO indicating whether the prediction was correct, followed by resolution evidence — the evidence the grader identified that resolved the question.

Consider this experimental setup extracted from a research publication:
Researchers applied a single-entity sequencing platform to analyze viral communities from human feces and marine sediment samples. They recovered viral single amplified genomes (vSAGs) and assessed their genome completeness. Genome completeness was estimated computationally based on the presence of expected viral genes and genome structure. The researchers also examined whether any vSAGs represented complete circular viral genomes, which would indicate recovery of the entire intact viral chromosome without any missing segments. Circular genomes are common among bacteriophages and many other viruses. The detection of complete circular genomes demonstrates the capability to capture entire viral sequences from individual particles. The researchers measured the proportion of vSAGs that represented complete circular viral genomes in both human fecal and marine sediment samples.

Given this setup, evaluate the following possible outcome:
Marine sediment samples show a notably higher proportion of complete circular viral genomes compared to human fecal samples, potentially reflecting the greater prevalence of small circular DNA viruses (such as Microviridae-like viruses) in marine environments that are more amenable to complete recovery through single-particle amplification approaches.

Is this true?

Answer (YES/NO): NO